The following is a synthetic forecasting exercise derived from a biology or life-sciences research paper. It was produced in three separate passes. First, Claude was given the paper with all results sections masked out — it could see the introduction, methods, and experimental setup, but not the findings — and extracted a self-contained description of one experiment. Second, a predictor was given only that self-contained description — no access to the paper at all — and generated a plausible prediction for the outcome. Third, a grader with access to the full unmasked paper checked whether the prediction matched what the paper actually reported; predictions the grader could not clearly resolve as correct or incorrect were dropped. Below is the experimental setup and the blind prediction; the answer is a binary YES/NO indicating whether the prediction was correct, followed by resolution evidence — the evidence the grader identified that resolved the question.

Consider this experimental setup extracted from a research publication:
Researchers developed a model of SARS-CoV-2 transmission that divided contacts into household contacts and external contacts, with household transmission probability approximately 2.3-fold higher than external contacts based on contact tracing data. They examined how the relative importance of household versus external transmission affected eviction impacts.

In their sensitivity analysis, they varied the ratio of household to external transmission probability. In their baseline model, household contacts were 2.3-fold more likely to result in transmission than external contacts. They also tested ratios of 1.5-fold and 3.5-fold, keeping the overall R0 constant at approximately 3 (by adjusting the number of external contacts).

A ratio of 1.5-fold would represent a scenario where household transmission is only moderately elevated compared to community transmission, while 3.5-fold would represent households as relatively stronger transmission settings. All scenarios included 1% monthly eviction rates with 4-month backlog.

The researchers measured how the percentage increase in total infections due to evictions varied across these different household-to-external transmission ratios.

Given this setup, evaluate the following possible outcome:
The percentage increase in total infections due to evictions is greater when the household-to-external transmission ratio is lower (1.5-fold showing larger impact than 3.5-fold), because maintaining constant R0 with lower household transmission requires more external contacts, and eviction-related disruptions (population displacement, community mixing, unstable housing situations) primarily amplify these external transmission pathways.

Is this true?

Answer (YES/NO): NO